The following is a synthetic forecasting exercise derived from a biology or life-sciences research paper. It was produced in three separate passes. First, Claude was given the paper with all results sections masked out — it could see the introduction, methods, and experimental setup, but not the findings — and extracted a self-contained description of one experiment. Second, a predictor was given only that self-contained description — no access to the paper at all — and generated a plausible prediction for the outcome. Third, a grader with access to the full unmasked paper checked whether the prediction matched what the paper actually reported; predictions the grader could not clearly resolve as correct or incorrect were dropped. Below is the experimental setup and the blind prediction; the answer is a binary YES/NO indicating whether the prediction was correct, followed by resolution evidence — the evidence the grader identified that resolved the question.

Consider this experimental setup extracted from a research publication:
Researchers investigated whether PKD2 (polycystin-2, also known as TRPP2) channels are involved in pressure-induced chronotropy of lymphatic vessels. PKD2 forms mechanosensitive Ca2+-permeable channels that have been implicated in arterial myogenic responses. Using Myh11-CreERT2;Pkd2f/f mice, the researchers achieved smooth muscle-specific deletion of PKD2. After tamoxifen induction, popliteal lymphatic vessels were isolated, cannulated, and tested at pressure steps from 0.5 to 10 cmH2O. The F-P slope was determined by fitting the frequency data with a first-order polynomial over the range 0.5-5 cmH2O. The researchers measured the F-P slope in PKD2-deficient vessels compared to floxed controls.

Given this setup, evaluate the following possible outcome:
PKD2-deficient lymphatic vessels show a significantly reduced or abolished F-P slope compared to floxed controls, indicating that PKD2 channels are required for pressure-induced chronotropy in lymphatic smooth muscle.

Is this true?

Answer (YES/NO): NO